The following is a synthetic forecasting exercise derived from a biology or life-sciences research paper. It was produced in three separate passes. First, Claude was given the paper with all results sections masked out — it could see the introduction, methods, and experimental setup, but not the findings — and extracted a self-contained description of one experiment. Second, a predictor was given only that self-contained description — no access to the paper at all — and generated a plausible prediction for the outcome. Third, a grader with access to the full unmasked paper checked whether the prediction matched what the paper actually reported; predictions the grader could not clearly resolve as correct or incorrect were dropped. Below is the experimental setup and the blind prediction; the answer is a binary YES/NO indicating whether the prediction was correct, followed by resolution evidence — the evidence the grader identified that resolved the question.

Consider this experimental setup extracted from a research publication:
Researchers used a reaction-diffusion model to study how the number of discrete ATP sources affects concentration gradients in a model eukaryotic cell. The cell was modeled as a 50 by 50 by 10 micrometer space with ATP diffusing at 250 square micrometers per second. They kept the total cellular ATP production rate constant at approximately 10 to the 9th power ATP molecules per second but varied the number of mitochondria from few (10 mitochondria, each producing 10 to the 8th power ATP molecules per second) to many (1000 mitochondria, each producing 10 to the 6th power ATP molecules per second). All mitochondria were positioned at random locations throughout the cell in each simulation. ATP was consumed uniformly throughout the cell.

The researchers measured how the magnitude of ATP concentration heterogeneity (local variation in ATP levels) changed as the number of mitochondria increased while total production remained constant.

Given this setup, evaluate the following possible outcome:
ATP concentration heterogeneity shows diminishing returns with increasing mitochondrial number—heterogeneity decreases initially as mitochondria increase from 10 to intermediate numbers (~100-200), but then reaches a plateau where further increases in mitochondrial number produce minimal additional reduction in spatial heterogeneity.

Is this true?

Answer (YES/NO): NO